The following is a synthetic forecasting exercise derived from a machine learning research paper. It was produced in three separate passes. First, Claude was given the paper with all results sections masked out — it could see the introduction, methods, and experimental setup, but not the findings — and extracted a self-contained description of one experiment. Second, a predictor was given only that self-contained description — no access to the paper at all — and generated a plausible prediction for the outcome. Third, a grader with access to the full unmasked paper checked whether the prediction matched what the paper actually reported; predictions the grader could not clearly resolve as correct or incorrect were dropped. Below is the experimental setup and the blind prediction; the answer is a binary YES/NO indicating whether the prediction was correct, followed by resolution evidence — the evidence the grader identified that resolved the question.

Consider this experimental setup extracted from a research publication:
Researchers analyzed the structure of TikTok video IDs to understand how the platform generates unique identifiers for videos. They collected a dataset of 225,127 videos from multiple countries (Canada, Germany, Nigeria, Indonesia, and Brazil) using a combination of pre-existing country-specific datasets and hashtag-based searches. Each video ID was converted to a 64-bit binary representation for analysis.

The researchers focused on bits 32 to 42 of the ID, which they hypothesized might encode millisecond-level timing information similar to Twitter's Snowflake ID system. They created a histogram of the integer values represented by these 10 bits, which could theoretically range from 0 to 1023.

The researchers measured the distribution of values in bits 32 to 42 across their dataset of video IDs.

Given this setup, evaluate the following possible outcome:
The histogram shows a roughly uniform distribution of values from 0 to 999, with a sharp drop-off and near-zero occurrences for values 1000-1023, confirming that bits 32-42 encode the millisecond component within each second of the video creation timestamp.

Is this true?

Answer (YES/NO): YES